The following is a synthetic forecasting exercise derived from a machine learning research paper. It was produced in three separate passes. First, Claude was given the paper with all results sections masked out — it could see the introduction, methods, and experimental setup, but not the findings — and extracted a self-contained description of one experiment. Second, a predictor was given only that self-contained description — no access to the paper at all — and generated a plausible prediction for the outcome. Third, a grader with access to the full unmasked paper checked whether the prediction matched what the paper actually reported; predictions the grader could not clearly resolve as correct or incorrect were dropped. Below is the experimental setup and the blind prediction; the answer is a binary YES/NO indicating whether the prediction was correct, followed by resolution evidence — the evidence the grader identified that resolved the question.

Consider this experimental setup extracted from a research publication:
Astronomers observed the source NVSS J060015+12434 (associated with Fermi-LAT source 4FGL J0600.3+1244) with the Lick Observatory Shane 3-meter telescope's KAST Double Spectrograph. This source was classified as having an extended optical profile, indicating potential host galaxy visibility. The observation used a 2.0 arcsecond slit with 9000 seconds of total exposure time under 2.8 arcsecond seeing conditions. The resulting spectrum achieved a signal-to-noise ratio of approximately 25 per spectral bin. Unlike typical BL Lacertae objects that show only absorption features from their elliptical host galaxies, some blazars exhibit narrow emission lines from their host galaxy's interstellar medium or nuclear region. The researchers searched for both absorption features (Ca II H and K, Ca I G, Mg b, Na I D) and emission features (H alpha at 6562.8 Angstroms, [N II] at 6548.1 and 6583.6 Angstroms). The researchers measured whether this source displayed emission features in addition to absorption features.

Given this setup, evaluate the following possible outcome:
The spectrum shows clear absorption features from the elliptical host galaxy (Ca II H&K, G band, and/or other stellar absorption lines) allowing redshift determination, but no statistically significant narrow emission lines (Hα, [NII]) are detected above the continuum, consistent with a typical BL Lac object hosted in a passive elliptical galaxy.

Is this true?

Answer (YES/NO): NO